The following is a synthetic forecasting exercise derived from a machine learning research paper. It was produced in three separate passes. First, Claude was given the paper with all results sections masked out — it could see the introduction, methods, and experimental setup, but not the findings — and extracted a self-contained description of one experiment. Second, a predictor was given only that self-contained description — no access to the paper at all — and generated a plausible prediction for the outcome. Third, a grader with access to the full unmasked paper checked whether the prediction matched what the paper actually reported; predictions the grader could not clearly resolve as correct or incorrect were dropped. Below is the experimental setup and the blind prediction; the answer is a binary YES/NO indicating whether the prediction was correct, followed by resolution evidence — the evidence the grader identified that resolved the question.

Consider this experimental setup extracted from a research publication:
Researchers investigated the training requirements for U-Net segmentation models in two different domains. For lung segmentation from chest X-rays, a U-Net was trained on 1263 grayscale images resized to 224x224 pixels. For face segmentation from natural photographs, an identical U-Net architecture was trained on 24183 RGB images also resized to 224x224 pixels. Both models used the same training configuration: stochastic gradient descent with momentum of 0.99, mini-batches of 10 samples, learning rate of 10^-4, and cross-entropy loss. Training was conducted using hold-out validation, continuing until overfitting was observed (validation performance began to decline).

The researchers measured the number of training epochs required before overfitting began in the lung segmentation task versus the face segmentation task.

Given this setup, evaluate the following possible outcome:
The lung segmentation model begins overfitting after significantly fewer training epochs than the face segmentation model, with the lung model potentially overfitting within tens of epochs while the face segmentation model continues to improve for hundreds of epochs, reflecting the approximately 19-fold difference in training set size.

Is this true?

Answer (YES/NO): NO